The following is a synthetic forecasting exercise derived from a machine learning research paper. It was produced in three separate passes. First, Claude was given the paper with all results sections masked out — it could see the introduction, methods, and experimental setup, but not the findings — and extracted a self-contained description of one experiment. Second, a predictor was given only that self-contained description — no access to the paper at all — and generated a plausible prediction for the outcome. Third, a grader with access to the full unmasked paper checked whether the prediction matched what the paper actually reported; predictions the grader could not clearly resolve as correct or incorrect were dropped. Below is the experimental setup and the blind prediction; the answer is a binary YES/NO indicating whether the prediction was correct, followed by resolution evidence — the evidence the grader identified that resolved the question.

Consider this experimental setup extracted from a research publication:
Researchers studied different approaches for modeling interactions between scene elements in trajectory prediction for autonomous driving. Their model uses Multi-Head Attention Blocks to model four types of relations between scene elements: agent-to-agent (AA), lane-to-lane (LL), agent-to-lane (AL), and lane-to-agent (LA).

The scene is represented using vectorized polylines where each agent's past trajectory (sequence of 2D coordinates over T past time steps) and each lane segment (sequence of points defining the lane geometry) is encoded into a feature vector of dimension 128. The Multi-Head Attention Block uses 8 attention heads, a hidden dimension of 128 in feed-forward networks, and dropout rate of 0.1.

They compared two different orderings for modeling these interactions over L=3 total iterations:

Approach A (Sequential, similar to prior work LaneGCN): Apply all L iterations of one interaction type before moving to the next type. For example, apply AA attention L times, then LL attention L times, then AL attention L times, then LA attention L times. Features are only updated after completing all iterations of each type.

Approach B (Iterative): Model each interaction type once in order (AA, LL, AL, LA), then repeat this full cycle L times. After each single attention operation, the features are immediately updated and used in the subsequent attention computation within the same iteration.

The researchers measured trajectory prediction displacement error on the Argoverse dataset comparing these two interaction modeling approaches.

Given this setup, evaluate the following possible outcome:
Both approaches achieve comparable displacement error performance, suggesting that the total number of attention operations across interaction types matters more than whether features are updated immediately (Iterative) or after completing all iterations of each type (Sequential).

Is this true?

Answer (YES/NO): NO